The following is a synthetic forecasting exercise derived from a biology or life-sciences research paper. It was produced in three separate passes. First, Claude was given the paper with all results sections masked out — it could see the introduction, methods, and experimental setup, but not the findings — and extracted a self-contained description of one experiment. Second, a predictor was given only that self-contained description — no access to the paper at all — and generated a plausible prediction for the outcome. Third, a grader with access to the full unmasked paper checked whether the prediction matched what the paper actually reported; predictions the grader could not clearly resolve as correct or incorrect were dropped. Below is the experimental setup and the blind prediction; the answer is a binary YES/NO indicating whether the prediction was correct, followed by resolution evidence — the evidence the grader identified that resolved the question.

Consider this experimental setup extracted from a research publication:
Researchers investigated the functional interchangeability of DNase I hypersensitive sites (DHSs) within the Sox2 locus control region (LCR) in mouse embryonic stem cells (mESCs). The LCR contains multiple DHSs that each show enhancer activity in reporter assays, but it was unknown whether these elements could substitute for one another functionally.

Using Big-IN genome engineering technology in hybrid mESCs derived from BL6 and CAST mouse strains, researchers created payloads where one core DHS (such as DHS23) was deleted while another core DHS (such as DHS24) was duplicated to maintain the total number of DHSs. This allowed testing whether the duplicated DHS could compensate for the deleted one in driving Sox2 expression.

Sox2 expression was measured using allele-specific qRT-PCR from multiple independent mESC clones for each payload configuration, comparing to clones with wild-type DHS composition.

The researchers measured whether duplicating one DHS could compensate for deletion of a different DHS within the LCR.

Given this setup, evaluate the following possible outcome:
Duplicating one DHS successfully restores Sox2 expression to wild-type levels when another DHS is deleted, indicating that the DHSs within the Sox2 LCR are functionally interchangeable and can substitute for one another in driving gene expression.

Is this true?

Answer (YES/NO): NO